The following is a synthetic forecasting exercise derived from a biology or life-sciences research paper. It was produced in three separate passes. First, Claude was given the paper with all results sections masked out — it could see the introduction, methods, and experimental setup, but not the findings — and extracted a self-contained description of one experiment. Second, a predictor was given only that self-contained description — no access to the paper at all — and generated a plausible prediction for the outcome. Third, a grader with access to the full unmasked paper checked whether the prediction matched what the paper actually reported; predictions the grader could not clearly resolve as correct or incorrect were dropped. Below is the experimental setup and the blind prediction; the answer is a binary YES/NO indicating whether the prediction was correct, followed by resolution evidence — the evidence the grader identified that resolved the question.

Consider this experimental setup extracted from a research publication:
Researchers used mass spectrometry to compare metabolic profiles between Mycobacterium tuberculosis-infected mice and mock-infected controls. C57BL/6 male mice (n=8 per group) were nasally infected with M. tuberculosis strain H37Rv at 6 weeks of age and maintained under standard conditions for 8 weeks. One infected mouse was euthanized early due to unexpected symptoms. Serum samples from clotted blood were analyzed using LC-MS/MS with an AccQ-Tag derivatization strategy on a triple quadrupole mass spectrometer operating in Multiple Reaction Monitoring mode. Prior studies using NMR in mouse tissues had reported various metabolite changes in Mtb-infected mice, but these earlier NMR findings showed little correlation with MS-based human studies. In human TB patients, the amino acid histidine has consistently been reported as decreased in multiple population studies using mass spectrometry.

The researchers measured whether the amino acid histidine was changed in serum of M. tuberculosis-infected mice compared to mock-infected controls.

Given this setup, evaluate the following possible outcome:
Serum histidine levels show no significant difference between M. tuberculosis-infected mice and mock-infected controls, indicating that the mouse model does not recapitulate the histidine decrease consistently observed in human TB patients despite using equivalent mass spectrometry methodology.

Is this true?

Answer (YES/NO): NO